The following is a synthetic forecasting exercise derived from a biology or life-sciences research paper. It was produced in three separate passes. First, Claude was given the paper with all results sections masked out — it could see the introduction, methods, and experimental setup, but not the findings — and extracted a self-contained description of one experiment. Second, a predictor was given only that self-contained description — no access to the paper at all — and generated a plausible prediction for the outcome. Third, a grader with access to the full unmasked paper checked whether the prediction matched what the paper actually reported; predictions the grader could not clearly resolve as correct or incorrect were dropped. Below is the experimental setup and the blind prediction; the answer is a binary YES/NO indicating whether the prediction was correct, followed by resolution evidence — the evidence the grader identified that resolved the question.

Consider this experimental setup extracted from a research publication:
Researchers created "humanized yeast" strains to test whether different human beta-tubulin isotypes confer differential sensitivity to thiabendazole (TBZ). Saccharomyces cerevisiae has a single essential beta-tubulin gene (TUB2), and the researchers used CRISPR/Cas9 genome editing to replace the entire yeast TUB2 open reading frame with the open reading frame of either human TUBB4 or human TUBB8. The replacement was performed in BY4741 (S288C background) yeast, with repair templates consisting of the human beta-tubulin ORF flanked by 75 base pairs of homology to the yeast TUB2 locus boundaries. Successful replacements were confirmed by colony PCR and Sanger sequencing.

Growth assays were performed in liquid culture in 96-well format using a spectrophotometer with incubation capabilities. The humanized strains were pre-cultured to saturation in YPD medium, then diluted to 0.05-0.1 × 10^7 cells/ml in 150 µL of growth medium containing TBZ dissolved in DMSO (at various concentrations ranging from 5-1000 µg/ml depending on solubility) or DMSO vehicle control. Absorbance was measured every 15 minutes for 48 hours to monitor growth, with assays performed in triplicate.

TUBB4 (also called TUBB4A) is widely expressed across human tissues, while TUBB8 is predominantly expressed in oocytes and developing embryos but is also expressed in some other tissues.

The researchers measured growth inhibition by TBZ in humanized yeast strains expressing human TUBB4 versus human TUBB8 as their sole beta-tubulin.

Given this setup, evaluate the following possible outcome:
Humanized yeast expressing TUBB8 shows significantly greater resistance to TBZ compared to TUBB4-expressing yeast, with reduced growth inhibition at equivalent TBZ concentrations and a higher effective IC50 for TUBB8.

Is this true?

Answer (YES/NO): NO